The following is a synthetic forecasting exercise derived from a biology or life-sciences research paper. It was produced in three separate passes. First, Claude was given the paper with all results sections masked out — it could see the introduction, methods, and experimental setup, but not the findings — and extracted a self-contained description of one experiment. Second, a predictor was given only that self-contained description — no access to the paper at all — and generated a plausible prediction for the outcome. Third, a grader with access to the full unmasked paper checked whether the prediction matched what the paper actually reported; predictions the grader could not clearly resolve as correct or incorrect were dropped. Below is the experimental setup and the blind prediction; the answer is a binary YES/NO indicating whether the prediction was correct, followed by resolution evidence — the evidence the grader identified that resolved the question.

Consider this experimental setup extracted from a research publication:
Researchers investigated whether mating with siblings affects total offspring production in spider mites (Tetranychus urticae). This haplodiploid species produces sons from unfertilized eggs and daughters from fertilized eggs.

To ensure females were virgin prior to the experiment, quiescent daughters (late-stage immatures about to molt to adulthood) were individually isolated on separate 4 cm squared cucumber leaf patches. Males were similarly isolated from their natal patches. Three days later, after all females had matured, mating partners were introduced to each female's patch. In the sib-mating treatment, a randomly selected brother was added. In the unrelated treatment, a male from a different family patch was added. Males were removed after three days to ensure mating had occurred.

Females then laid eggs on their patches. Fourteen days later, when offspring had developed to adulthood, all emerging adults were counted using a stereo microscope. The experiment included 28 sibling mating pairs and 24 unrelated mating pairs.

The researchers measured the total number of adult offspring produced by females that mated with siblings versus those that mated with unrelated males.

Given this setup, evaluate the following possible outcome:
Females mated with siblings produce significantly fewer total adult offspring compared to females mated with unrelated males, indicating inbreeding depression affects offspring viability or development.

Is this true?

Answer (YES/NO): NO